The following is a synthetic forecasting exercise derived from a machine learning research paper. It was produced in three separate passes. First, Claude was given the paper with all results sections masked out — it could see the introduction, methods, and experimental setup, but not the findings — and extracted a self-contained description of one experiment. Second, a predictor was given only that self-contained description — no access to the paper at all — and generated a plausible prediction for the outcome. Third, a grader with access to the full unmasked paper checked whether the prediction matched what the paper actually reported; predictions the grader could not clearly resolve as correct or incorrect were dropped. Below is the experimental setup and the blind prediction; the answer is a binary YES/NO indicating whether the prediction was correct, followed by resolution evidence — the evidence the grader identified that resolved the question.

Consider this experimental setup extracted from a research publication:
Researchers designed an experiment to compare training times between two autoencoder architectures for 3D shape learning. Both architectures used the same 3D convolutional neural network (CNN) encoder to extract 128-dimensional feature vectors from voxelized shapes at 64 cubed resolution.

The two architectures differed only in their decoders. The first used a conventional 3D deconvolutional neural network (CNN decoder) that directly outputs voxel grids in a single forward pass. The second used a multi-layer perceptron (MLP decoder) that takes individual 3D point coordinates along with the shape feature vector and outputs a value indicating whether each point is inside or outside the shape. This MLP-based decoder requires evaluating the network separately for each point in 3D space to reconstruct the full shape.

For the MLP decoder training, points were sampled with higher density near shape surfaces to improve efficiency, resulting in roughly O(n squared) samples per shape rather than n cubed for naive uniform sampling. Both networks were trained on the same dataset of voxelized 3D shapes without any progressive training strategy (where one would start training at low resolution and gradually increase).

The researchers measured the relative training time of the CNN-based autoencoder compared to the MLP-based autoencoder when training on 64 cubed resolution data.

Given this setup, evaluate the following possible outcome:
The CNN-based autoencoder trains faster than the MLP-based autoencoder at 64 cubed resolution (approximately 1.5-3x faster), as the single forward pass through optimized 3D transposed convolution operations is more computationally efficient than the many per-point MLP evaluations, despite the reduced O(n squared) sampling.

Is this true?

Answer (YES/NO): NO